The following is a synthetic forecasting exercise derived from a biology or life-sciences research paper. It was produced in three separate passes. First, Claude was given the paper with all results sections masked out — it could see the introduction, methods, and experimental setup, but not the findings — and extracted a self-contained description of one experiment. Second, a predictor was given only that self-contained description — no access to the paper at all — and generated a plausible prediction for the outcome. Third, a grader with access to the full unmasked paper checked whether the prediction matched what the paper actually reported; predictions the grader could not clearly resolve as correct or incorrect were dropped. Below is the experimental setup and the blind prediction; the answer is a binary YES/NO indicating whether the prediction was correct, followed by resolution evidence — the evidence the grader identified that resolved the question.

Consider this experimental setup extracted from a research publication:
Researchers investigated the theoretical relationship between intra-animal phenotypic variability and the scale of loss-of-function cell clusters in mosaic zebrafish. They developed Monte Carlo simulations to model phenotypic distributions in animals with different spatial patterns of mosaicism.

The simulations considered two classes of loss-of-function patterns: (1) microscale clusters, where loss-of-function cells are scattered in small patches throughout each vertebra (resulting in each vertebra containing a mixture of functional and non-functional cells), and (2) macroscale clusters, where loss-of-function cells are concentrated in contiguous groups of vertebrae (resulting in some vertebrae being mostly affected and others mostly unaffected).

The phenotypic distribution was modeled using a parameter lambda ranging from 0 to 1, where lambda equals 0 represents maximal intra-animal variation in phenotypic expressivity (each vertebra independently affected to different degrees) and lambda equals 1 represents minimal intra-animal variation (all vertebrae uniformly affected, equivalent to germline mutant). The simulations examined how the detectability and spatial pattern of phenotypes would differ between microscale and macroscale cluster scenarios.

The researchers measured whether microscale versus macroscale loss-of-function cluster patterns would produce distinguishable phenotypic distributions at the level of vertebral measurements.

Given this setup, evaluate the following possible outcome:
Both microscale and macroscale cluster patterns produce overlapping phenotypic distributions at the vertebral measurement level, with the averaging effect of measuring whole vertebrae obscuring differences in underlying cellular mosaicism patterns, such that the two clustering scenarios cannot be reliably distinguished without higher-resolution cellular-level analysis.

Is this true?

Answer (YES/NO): NO